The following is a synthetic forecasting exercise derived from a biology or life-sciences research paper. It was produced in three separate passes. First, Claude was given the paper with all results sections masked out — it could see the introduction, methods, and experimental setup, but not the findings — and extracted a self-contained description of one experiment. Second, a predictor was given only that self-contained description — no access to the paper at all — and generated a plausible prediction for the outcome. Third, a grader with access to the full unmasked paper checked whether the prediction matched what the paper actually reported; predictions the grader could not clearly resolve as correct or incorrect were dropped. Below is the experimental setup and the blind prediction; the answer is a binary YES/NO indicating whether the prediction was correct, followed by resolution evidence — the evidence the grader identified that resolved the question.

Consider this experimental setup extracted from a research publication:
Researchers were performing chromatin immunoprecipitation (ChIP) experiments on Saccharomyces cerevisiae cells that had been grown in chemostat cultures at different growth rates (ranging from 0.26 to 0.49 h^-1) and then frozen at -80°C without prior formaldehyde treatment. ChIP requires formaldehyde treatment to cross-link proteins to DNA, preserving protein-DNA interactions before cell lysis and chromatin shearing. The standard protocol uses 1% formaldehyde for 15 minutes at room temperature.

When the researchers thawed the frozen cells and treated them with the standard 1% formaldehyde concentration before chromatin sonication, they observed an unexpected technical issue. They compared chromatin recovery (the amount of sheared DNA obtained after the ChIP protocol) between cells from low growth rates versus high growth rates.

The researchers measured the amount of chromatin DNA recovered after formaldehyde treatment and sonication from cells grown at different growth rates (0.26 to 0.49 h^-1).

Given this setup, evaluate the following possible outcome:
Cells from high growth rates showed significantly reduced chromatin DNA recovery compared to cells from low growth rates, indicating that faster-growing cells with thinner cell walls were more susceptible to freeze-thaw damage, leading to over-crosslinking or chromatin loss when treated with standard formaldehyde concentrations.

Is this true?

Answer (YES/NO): YES